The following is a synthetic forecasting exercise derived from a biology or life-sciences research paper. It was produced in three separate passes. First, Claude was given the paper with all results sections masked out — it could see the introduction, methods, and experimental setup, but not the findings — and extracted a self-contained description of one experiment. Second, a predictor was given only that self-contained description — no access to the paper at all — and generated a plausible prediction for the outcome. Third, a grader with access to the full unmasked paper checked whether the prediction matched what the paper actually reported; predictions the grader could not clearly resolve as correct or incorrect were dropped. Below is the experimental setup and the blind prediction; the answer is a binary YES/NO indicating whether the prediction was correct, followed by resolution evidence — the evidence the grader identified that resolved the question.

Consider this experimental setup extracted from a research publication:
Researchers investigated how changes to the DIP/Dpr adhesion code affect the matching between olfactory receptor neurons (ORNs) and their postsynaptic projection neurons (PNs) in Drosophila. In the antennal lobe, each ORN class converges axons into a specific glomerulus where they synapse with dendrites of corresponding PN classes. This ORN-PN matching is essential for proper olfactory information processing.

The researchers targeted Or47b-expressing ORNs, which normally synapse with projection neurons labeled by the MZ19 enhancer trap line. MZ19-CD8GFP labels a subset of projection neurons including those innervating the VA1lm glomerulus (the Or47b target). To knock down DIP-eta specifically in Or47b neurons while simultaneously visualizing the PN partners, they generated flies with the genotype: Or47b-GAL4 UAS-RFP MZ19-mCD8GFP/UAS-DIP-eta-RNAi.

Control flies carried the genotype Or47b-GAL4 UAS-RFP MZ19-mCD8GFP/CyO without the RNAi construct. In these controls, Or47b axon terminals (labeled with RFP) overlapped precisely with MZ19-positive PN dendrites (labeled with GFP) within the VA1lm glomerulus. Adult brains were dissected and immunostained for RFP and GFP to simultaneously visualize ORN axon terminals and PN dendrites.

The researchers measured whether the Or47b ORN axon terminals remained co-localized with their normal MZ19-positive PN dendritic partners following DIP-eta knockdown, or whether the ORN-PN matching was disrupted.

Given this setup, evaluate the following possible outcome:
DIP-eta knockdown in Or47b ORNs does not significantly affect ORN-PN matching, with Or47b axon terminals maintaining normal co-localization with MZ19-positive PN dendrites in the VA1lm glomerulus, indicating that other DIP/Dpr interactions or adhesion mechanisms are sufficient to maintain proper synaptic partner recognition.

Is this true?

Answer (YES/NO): YES